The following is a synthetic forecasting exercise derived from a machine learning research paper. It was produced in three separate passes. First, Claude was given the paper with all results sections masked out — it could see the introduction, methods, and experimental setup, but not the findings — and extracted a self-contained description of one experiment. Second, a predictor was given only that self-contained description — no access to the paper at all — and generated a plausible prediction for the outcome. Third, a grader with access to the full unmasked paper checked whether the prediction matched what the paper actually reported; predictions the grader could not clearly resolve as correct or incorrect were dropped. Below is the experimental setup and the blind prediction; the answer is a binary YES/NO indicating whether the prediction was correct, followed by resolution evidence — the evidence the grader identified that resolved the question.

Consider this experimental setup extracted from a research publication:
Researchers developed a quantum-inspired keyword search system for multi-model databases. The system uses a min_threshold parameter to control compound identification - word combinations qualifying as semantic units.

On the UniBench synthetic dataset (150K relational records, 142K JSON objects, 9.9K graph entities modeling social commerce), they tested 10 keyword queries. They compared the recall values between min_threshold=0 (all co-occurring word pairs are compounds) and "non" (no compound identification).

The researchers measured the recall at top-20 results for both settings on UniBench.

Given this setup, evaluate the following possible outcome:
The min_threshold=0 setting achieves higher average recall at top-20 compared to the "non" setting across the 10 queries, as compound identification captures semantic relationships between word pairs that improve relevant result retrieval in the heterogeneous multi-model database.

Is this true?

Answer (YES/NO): YES